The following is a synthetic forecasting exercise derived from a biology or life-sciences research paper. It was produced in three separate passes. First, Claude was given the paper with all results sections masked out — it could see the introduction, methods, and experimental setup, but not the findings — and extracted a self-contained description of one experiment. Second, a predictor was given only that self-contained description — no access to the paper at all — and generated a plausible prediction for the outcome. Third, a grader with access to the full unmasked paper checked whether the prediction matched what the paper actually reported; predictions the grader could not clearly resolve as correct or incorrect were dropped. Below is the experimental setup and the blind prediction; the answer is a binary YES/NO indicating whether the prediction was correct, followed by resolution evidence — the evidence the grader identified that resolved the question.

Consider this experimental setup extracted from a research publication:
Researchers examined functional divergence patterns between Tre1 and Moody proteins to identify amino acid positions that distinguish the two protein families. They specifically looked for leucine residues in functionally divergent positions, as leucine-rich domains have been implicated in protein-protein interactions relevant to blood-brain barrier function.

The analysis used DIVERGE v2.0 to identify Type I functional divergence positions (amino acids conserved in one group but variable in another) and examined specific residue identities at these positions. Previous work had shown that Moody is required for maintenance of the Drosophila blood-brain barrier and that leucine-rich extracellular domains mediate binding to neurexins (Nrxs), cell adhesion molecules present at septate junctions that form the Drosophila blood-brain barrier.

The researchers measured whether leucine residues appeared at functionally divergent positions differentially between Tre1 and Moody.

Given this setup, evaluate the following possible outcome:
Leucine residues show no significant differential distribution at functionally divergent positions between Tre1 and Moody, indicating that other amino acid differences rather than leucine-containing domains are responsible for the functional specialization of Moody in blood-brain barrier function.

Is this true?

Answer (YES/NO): NO